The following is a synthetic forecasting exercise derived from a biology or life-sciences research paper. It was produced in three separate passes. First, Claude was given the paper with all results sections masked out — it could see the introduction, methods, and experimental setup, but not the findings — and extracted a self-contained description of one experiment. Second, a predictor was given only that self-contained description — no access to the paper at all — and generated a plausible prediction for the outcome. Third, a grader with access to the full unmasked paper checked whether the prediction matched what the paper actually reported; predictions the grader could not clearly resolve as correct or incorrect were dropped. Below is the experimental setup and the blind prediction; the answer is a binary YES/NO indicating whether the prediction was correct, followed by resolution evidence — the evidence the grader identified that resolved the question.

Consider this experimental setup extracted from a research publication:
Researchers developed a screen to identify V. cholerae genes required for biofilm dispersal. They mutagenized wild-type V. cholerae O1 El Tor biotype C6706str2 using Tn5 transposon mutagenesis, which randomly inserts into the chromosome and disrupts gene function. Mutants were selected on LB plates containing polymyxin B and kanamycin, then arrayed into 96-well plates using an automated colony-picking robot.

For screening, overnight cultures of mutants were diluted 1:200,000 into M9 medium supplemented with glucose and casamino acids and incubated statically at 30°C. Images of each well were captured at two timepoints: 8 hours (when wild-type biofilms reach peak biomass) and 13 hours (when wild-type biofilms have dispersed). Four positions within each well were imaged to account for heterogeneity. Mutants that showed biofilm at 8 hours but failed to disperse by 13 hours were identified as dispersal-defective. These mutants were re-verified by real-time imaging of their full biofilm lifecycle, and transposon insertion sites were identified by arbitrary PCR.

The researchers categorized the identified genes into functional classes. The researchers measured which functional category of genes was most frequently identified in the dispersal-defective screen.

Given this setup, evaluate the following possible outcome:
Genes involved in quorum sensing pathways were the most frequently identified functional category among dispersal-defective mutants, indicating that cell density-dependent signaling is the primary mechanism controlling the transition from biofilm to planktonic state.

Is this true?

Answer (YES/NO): NO